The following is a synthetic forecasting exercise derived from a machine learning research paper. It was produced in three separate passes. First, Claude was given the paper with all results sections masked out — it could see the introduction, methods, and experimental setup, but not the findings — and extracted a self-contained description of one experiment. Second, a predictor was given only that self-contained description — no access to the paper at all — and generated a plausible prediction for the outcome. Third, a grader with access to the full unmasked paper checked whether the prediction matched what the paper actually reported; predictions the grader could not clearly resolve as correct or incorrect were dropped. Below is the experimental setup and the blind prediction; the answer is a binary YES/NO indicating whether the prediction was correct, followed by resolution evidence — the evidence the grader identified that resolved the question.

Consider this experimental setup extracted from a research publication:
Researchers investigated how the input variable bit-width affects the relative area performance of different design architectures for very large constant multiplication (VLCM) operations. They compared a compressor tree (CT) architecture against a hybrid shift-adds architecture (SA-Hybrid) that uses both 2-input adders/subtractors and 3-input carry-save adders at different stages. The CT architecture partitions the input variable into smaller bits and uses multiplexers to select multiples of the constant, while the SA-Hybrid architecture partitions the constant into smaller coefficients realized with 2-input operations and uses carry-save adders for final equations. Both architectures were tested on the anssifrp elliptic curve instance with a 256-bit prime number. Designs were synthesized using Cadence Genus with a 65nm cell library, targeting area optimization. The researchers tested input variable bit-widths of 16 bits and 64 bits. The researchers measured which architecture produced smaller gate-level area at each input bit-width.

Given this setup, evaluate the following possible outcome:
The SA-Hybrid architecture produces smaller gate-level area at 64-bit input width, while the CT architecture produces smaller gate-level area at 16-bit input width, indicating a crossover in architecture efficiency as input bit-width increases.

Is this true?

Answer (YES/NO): YES